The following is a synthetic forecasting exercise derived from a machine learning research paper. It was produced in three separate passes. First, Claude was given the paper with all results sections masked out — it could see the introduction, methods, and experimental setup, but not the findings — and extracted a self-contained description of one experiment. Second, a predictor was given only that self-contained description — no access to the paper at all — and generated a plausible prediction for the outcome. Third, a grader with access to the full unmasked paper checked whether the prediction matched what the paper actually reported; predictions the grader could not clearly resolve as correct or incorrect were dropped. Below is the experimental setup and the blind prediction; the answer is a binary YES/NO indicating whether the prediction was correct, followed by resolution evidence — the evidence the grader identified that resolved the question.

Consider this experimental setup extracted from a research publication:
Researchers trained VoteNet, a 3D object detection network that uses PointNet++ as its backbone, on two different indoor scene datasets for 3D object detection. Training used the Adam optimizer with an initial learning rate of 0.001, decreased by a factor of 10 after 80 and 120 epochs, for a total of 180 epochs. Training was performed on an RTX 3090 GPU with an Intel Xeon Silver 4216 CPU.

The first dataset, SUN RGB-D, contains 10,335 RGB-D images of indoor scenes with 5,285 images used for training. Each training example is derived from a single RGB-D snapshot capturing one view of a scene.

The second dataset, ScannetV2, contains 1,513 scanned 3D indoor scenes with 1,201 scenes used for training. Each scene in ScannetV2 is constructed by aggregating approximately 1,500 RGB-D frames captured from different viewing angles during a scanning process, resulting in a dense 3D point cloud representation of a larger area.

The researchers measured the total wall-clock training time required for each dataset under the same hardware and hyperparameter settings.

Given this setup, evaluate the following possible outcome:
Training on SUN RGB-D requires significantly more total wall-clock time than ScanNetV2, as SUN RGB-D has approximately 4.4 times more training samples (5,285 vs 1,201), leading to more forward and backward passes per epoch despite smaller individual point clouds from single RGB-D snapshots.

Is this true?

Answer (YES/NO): YES